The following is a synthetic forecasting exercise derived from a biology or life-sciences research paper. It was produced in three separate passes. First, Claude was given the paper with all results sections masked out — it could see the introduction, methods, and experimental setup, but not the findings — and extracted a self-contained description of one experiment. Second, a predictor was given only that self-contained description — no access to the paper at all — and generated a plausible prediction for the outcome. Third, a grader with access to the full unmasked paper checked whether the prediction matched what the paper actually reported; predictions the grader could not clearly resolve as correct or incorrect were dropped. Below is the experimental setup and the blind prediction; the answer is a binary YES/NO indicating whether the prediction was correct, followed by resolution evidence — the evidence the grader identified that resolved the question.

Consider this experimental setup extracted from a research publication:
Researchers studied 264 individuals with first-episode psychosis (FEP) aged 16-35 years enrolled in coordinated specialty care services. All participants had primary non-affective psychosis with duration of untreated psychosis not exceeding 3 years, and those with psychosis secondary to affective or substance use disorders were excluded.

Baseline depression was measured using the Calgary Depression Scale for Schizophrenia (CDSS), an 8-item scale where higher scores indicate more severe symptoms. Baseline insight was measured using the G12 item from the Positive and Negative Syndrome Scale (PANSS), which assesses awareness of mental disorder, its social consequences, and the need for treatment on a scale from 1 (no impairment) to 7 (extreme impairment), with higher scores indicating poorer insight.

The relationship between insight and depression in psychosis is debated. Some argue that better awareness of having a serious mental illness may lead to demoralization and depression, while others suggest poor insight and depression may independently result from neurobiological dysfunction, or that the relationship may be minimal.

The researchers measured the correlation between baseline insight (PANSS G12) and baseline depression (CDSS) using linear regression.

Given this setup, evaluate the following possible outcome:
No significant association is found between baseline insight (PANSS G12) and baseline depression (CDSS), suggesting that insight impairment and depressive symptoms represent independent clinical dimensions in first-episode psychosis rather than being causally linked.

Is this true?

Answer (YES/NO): NO